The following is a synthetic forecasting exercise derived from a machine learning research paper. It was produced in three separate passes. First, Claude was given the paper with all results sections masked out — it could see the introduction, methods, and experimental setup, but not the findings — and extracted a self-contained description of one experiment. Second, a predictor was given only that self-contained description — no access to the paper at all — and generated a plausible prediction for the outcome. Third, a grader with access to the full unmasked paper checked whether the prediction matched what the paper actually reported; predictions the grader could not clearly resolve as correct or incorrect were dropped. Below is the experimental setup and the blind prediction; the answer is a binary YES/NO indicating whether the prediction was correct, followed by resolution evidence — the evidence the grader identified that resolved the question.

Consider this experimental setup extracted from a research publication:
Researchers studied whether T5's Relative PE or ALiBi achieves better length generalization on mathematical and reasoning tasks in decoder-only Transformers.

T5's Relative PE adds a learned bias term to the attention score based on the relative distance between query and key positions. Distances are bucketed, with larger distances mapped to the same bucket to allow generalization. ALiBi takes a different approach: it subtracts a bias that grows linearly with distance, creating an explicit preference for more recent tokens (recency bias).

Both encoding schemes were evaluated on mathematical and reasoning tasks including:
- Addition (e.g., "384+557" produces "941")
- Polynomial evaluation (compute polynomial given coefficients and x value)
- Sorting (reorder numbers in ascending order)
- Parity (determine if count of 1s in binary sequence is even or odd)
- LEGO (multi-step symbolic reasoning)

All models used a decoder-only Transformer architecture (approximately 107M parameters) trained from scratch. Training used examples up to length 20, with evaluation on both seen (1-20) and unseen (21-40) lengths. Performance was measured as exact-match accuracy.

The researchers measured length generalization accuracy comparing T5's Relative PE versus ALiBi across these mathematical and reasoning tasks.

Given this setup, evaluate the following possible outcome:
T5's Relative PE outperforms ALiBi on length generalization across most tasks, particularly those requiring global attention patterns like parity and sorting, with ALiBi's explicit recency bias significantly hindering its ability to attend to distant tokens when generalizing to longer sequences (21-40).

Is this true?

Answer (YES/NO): YES